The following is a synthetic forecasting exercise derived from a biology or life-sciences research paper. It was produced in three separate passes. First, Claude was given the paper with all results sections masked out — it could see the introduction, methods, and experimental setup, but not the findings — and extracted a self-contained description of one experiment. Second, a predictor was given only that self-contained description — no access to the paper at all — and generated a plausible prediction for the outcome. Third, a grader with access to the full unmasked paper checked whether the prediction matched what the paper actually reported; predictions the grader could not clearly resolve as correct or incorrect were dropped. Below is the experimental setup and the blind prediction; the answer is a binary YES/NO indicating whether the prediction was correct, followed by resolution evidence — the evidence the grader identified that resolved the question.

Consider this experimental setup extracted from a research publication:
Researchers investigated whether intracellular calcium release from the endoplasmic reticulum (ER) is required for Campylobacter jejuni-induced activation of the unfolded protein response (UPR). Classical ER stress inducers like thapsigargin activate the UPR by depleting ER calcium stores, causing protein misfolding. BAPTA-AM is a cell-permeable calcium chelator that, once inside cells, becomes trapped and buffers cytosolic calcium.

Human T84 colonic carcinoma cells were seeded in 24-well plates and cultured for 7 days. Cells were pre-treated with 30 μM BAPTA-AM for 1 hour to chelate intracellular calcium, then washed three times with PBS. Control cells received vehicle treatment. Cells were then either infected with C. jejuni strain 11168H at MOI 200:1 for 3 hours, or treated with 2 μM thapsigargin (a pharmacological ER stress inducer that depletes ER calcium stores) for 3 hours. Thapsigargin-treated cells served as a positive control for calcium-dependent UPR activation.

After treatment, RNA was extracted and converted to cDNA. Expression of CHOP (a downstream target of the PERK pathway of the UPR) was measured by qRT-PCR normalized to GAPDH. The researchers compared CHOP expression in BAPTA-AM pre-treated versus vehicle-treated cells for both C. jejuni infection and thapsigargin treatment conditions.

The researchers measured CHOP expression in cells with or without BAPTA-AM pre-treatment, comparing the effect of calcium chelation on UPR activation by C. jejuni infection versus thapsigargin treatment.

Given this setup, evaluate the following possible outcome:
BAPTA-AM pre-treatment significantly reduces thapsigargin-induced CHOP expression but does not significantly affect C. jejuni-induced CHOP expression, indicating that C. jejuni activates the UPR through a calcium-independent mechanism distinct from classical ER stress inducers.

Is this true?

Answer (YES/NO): YES